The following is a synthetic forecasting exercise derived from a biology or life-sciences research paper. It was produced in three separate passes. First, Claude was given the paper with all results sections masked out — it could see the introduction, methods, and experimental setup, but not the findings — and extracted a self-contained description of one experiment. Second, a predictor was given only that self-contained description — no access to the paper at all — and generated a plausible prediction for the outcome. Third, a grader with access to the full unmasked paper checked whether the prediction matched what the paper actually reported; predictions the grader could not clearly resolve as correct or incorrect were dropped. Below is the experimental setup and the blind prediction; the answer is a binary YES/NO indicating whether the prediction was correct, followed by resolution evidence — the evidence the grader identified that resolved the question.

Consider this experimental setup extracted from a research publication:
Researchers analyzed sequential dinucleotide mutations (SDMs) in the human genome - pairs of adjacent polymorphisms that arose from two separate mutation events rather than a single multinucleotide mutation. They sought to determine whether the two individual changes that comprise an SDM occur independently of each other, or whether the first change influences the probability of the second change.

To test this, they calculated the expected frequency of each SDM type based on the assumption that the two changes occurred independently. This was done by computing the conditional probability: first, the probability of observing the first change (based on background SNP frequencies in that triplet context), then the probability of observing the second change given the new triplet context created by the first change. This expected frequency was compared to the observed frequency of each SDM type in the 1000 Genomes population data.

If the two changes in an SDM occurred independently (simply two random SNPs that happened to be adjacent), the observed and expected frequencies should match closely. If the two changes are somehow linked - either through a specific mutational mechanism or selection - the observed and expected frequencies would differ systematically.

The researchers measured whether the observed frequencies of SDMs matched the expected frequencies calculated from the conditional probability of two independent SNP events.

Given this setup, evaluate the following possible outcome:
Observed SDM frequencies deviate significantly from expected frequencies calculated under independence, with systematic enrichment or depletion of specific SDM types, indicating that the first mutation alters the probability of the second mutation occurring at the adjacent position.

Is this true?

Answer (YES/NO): YES